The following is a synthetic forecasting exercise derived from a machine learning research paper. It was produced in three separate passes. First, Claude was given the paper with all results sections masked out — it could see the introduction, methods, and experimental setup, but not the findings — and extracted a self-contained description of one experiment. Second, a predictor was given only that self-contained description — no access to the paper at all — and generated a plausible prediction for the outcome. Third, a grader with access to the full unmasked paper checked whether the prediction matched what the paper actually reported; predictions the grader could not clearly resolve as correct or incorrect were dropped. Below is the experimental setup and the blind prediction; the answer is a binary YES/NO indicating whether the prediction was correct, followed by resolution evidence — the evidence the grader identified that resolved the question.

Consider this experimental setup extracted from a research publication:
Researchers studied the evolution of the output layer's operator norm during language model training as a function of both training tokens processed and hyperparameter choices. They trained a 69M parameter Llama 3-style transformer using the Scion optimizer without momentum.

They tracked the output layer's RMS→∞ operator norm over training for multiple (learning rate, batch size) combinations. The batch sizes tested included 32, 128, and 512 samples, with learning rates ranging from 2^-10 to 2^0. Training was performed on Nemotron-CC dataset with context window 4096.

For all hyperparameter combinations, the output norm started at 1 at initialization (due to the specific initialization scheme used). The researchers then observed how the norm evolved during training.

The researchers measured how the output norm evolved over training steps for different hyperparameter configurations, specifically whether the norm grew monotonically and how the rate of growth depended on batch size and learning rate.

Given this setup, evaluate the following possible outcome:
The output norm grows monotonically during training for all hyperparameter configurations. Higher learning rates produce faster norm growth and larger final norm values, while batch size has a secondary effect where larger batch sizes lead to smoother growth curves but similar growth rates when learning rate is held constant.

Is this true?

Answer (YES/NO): NO